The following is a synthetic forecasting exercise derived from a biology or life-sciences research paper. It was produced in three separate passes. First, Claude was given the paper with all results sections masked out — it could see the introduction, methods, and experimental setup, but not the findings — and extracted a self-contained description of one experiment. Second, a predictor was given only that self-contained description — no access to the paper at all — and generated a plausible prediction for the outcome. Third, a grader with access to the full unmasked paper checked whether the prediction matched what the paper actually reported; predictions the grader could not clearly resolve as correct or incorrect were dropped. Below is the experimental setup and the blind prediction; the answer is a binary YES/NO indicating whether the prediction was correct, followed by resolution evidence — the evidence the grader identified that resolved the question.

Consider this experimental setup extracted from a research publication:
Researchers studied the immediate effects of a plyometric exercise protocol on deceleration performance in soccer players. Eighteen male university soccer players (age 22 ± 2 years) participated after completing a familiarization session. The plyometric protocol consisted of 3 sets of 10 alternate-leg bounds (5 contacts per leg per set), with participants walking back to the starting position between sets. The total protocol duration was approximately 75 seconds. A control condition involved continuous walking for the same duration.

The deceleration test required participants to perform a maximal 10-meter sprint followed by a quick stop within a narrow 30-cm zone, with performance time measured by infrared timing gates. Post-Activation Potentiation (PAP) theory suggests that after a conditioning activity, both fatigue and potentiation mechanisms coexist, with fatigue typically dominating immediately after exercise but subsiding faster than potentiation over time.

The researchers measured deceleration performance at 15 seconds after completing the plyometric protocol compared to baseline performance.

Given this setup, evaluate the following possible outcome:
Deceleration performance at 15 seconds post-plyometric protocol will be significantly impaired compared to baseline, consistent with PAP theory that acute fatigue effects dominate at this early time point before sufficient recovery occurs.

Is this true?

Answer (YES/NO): NO